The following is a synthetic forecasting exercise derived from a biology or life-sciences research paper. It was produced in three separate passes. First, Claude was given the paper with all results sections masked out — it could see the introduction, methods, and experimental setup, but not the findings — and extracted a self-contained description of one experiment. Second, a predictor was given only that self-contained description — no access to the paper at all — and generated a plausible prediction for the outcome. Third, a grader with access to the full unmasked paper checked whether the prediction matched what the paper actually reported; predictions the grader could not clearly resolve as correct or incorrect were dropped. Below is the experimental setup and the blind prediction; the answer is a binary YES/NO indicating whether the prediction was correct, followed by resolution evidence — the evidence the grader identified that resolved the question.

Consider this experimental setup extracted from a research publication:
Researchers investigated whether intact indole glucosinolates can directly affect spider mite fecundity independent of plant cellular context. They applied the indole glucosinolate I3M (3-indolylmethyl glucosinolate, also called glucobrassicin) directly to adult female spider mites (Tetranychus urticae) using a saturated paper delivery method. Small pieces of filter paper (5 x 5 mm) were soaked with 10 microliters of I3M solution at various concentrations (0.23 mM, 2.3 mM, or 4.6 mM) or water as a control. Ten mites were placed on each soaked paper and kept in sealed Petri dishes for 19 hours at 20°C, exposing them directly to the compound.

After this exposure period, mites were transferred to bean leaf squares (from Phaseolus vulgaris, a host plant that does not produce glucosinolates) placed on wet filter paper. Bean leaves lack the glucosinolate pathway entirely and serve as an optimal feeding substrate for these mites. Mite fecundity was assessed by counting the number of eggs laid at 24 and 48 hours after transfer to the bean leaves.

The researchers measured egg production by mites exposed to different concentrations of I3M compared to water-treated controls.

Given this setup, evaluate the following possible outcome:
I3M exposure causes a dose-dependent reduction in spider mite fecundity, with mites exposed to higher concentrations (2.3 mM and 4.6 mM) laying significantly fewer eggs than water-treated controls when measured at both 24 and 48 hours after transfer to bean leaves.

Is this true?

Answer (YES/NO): NO